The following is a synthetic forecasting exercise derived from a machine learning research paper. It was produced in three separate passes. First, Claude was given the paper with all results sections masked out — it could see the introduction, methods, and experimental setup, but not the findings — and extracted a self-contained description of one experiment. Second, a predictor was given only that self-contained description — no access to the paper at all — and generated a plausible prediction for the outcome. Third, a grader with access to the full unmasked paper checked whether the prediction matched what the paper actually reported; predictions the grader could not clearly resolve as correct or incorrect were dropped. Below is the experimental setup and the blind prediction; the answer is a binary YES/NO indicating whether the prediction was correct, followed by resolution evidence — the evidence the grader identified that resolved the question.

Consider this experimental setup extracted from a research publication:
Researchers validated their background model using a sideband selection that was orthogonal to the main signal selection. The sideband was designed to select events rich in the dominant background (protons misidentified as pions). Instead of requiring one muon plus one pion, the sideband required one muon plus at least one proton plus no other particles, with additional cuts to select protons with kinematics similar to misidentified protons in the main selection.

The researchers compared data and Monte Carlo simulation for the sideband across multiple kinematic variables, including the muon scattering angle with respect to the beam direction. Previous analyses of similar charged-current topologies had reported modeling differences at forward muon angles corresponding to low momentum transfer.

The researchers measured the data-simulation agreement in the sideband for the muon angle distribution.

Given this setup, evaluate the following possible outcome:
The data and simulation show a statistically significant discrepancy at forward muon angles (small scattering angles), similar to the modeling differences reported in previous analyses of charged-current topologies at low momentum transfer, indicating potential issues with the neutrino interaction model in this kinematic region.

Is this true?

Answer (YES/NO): NO